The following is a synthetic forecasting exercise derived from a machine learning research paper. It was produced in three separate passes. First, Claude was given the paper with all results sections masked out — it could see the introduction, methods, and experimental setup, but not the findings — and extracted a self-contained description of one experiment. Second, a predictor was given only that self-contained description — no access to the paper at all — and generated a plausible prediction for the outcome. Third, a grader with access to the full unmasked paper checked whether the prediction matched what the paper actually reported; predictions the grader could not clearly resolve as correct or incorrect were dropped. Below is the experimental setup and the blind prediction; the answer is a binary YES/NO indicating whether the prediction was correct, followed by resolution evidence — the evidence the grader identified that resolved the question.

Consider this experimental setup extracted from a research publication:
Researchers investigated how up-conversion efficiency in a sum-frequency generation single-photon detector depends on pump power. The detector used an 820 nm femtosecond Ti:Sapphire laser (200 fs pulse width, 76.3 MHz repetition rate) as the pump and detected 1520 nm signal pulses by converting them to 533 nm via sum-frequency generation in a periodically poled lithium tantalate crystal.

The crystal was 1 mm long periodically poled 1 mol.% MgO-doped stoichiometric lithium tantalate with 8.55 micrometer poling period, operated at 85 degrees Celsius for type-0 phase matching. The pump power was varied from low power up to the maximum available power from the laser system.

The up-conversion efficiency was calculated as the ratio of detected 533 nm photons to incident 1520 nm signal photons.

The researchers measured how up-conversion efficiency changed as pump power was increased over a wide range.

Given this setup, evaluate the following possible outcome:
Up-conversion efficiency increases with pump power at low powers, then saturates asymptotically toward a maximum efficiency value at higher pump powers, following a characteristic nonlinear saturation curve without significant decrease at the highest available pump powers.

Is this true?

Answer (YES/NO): YES